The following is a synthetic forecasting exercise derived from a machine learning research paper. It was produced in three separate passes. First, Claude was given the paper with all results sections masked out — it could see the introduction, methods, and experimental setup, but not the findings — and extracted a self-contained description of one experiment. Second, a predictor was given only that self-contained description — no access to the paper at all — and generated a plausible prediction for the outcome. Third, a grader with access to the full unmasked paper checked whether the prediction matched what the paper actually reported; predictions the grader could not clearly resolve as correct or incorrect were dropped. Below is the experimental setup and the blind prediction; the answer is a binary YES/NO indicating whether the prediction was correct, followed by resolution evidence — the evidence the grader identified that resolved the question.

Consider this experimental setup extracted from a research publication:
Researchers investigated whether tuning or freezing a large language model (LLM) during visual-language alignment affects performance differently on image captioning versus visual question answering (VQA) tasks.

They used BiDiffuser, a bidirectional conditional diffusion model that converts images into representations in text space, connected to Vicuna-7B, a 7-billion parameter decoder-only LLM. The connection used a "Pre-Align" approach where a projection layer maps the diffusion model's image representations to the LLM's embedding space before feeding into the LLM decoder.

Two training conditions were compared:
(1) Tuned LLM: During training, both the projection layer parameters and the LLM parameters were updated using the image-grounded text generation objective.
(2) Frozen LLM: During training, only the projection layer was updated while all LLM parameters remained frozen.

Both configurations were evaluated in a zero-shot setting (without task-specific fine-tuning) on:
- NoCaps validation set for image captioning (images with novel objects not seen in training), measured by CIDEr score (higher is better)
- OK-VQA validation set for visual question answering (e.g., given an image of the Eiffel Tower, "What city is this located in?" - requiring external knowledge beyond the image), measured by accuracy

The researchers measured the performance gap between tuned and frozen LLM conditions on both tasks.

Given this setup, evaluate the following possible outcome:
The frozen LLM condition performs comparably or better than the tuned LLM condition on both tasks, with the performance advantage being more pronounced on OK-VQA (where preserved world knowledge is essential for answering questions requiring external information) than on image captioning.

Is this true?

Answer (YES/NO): NO